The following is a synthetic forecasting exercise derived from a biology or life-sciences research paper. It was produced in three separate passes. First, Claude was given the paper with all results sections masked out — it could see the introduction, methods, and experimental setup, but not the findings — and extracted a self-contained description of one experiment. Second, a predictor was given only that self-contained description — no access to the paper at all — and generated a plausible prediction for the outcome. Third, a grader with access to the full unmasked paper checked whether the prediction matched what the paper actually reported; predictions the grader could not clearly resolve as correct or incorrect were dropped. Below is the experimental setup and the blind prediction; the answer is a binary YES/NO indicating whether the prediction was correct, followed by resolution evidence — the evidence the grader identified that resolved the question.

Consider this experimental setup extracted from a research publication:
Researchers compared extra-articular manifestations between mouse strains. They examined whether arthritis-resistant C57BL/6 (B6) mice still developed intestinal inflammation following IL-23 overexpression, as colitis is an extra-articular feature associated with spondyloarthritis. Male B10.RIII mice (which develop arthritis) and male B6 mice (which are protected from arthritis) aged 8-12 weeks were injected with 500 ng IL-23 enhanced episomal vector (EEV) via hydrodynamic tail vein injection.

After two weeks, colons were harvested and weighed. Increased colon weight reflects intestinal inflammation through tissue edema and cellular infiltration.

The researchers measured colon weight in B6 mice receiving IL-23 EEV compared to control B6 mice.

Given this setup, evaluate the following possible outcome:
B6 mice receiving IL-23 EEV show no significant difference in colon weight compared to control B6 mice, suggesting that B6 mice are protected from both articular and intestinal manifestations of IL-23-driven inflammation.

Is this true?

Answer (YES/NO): NO